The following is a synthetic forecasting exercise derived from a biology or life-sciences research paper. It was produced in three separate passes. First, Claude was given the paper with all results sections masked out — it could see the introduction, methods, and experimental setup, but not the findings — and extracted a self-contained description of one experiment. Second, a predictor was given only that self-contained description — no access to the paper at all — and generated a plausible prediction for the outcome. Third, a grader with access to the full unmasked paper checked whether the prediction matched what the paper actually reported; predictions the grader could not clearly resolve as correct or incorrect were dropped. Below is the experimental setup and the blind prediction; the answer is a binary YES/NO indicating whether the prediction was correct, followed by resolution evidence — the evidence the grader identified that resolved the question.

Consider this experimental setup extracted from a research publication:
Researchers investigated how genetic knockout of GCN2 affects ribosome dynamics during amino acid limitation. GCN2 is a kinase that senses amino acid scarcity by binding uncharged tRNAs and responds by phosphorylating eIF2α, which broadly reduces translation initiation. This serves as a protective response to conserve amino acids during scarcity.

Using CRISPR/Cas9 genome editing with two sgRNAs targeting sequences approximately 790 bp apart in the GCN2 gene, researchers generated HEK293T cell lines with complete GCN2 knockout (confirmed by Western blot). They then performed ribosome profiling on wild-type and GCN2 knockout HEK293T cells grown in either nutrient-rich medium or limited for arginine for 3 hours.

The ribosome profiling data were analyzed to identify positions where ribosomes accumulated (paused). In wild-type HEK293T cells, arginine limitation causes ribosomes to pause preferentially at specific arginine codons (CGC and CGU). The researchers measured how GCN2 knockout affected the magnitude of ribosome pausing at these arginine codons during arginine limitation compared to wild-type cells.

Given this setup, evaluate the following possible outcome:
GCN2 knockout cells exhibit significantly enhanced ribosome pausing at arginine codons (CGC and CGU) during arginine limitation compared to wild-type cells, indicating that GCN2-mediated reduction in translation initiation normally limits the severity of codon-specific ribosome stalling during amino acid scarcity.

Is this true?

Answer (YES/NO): NO